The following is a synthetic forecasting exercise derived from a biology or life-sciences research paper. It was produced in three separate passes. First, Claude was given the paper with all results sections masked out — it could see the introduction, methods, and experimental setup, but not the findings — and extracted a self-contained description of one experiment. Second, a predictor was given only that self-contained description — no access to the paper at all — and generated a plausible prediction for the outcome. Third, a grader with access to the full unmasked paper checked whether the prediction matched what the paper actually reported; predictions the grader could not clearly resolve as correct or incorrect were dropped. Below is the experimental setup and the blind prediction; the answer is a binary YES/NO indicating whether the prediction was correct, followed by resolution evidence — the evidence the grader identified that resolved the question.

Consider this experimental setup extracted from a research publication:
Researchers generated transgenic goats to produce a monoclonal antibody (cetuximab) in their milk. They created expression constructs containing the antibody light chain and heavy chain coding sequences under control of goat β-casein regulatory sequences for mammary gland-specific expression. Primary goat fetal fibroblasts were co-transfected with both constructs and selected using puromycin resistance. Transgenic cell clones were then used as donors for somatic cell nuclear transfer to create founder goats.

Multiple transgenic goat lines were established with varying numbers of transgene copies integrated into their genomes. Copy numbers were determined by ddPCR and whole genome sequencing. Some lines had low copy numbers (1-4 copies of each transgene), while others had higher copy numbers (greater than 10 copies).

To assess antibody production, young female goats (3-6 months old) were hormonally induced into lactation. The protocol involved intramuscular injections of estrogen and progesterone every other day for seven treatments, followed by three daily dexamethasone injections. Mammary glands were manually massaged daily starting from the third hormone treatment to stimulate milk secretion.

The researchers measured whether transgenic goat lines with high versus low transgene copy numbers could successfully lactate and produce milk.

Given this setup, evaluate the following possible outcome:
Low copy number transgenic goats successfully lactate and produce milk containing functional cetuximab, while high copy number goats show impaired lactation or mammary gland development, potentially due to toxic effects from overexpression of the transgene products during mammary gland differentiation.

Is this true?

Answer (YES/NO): NO